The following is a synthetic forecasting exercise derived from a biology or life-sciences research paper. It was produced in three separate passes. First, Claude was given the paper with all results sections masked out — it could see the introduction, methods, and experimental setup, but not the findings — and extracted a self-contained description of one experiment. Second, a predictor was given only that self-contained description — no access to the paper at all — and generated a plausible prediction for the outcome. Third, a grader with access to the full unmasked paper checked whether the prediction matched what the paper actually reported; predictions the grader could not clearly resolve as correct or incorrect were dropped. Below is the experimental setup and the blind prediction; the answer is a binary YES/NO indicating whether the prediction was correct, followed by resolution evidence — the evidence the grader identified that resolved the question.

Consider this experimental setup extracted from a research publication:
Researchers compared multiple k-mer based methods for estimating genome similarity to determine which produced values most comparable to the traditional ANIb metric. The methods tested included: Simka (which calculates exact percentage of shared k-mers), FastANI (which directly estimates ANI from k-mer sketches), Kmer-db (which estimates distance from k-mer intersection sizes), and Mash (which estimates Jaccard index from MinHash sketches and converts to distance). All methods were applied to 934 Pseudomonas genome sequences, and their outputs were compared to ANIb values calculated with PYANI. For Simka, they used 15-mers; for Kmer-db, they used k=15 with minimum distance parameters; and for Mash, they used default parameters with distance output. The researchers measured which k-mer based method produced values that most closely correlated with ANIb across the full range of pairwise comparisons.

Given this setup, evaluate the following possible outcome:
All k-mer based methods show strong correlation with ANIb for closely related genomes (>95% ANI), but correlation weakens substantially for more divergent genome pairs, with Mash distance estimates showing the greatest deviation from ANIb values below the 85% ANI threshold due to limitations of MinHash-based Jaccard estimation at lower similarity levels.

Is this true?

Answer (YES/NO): NO